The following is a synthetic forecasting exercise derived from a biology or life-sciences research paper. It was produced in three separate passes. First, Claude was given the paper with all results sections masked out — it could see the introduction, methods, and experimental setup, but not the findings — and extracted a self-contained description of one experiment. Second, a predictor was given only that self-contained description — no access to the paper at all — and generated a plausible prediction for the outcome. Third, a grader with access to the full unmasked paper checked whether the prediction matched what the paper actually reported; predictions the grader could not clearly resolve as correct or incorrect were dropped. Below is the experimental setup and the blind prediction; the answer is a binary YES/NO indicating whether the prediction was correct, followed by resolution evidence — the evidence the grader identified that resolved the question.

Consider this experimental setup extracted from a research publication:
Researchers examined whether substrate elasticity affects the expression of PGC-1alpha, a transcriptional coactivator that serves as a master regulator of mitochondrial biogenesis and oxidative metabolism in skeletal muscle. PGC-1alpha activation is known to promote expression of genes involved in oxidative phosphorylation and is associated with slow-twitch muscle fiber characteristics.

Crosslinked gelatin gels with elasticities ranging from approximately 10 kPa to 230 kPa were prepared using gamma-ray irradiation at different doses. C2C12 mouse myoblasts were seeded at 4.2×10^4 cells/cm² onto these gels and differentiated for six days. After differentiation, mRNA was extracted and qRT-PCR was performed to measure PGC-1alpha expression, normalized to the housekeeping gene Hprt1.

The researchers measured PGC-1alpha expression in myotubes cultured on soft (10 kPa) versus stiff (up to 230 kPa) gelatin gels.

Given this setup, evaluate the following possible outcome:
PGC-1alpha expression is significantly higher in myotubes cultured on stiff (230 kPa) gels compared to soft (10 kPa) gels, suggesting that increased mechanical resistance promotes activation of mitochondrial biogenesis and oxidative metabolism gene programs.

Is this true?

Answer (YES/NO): NO